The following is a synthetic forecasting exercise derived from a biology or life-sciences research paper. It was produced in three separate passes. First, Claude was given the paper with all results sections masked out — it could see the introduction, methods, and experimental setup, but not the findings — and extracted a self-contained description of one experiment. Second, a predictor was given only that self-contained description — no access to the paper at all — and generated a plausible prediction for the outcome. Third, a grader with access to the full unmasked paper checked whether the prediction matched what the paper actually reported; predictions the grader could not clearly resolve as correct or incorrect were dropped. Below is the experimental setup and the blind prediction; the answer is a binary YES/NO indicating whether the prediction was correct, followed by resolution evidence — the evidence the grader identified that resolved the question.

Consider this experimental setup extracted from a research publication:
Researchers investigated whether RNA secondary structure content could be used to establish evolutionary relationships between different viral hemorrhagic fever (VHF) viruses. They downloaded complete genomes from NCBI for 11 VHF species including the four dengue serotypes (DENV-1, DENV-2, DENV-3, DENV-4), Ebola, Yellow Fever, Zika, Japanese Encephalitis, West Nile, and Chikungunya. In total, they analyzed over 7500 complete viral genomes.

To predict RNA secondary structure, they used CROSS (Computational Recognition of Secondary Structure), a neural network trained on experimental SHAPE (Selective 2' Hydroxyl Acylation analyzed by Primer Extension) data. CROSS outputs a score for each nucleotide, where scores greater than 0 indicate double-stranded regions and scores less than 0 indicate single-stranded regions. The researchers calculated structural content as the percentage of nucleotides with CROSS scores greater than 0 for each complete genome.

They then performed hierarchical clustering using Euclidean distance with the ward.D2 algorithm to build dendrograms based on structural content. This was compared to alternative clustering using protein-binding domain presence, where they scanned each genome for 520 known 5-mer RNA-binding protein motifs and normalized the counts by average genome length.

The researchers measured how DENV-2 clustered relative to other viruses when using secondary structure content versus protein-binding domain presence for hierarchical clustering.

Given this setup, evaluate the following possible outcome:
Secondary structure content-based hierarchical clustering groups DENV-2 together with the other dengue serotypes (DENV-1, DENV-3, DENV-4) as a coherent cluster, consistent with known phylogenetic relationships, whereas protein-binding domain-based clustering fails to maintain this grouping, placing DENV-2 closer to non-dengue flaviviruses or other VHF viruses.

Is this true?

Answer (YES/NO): NO